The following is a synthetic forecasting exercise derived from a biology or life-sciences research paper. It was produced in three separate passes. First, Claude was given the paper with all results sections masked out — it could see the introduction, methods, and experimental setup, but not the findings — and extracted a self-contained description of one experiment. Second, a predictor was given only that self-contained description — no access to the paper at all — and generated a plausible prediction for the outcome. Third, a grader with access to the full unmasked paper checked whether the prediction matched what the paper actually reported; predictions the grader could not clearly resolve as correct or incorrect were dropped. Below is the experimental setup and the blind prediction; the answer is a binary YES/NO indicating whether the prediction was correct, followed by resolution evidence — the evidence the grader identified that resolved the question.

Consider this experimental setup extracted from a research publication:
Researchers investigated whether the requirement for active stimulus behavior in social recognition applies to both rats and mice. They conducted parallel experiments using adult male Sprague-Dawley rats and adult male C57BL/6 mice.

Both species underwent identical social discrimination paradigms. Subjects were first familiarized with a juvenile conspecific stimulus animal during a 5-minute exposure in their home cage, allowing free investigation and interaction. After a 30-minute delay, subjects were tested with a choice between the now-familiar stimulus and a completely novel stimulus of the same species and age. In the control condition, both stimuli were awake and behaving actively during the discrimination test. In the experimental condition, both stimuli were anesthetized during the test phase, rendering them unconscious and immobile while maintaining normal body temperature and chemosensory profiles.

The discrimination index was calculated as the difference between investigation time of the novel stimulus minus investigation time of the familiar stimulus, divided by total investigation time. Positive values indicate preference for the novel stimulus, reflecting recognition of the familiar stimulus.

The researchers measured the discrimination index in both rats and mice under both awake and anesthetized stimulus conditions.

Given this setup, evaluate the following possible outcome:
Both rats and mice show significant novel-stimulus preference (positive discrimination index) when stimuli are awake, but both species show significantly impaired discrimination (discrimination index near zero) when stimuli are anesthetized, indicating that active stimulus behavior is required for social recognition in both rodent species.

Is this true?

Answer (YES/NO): YES